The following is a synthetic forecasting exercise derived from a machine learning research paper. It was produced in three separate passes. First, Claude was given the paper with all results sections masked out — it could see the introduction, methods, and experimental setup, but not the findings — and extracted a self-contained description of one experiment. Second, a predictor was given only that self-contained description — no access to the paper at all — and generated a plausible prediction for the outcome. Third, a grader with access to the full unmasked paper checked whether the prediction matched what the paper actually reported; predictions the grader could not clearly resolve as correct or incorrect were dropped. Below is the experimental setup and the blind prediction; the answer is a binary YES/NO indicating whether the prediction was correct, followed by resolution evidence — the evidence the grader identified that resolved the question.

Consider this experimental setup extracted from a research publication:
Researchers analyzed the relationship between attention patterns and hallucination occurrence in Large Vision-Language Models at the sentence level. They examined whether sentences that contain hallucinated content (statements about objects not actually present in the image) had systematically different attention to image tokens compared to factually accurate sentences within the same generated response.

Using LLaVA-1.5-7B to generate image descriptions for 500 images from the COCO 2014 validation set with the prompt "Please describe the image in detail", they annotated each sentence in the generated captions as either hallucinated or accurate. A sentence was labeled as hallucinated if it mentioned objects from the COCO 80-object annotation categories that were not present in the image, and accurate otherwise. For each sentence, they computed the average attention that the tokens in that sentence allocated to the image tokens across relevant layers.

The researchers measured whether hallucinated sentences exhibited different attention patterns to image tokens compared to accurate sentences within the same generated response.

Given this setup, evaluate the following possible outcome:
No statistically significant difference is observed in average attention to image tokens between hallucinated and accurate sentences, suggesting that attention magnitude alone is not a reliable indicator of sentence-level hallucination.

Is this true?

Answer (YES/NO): NO